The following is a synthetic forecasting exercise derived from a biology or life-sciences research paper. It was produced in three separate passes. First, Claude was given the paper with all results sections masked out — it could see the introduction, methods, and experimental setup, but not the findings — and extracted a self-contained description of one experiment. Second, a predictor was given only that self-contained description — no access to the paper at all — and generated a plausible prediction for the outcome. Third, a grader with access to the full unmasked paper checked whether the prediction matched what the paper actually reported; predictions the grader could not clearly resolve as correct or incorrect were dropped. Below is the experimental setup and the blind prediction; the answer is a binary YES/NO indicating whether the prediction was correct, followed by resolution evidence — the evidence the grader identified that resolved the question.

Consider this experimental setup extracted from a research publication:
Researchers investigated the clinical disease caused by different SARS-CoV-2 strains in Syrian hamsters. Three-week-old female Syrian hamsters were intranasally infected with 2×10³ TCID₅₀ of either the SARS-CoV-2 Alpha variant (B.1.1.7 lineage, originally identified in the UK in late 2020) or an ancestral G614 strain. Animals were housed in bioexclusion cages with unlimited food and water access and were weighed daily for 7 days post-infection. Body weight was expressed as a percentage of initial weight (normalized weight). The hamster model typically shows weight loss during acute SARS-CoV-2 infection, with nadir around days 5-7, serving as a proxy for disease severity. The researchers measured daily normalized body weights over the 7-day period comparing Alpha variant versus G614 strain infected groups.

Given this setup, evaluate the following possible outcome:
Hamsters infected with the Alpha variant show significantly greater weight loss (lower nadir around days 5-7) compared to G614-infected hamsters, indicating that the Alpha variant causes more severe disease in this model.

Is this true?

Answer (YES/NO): NO